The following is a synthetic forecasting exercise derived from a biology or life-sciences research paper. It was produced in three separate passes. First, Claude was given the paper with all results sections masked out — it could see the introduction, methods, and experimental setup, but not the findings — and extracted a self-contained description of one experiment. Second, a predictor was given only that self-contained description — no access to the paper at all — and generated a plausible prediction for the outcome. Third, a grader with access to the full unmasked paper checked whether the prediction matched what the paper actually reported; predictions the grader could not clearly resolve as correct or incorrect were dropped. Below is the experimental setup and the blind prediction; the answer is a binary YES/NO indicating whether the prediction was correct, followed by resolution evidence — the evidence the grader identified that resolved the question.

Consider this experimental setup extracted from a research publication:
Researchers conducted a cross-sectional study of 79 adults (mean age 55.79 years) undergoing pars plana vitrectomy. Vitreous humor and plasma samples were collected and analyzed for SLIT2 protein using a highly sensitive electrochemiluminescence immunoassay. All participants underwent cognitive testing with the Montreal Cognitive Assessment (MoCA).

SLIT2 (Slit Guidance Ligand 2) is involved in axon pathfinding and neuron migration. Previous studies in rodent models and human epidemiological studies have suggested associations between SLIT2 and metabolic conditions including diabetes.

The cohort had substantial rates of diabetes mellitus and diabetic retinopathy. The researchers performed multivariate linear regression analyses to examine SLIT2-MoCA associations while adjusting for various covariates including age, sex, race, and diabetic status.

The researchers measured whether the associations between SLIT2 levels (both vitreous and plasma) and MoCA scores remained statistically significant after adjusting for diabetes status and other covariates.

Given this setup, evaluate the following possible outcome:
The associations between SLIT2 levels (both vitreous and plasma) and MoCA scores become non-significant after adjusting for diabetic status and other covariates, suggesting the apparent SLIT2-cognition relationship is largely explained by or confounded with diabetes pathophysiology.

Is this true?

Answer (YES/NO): NO